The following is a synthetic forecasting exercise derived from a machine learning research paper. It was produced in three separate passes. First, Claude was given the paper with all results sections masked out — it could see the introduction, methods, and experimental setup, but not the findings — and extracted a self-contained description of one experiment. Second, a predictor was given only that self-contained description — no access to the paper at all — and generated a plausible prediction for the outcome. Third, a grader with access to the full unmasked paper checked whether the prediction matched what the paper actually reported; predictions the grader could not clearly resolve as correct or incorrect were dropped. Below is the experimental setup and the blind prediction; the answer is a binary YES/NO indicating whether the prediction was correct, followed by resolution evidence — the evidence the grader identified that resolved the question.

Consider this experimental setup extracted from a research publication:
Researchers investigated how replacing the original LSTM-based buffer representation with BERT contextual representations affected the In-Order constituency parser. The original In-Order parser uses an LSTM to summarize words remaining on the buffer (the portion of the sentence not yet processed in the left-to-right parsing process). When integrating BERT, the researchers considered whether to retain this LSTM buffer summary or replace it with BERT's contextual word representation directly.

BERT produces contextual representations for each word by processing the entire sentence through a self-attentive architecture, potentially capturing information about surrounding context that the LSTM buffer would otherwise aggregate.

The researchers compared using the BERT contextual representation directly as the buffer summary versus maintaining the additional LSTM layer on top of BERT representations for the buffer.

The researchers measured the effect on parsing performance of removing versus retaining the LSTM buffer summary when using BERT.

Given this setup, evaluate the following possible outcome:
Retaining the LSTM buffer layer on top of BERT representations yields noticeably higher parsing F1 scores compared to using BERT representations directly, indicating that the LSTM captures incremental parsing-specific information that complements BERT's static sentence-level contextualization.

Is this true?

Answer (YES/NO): NO